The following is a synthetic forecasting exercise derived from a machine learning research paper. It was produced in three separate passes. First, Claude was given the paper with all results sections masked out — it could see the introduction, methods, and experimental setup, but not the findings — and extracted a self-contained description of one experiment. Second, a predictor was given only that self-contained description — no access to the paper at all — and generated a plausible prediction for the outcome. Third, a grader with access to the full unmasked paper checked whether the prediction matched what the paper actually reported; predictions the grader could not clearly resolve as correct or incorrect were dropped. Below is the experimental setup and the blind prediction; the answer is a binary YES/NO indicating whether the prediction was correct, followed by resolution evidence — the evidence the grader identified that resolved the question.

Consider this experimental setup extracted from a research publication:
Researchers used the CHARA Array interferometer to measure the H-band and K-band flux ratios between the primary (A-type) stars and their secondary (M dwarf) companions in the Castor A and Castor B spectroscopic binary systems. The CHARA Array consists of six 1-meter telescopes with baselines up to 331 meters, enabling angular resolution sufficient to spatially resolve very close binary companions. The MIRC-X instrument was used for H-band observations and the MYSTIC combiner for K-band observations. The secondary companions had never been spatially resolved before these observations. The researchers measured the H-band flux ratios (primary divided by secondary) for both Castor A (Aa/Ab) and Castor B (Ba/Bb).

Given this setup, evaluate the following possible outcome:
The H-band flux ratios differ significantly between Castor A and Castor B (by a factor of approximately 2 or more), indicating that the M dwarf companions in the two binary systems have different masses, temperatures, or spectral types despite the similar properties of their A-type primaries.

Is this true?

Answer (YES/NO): NO